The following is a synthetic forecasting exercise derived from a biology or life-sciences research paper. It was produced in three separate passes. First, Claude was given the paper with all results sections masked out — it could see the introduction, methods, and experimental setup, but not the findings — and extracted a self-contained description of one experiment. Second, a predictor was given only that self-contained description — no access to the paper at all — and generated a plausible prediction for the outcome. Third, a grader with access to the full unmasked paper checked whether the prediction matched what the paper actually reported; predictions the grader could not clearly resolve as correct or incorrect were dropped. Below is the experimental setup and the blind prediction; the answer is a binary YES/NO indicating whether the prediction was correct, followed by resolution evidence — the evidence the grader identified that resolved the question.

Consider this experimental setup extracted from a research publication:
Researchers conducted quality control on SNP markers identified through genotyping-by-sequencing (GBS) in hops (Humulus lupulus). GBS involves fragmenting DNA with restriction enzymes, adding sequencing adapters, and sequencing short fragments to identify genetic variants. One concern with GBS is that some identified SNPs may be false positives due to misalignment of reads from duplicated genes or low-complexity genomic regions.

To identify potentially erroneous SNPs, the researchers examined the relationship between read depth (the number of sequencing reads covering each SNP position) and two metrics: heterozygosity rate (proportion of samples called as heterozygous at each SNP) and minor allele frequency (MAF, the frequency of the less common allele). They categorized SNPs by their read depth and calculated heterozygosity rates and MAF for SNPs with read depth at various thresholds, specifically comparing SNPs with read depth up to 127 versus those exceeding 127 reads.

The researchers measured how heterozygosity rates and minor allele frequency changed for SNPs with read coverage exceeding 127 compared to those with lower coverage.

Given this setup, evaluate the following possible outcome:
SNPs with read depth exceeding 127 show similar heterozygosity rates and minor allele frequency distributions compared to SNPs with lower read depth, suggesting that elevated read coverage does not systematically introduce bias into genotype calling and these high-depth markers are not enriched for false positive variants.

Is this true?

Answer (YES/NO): NO